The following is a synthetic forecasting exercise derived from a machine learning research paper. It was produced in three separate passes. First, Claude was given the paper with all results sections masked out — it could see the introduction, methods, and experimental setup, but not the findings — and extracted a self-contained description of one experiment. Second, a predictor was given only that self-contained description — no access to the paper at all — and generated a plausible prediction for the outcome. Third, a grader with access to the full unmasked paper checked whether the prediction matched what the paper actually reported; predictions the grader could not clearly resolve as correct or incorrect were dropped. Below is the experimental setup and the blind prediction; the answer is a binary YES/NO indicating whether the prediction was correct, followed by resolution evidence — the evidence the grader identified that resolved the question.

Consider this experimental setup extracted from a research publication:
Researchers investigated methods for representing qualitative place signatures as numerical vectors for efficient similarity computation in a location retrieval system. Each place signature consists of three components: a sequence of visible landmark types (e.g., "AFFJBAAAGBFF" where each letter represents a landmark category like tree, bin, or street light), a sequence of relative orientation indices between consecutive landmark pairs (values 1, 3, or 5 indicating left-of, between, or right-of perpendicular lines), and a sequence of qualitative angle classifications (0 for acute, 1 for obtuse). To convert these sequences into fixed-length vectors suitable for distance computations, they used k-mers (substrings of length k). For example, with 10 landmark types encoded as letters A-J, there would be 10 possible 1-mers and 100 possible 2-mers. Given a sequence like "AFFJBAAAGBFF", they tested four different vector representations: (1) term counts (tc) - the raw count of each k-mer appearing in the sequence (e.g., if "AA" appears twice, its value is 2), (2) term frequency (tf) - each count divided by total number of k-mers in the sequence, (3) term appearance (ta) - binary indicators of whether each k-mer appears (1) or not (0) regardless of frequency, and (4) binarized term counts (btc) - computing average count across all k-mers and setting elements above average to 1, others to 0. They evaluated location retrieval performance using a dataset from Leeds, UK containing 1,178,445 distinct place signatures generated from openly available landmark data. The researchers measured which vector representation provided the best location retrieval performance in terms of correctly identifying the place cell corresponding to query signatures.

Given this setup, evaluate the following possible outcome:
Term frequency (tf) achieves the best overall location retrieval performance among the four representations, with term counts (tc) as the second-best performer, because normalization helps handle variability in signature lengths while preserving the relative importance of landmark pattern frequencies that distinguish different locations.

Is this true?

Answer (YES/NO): NO